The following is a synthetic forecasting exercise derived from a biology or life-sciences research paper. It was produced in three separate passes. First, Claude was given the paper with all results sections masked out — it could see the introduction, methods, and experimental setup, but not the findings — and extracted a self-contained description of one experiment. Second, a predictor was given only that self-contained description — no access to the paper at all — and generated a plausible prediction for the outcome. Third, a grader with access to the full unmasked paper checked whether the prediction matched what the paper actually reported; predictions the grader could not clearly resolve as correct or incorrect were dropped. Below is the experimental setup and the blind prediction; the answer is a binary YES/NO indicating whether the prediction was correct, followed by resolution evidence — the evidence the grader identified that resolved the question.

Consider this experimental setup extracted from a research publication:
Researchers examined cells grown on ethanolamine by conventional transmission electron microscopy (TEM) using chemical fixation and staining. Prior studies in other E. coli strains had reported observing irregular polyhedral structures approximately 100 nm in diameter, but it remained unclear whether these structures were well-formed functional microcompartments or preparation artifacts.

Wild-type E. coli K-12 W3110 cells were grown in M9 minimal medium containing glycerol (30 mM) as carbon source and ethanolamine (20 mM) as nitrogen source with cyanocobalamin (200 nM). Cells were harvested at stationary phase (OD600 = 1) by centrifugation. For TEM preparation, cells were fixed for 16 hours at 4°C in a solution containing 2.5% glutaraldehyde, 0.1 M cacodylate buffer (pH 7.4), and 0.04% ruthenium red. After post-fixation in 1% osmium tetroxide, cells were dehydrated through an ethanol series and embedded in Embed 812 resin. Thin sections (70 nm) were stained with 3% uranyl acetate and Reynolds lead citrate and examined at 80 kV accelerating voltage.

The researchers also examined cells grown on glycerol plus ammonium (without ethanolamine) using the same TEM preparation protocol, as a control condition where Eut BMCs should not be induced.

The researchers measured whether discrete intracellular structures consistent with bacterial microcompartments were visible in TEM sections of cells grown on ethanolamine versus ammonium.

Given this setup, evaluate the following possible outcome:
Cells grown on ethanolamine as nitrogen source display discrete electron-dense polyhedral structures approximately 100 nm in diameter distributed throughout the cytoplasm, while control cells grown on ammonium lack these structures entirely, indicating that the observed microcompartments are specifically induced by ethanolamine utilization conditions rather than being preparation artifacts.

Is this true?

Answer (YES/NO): NO